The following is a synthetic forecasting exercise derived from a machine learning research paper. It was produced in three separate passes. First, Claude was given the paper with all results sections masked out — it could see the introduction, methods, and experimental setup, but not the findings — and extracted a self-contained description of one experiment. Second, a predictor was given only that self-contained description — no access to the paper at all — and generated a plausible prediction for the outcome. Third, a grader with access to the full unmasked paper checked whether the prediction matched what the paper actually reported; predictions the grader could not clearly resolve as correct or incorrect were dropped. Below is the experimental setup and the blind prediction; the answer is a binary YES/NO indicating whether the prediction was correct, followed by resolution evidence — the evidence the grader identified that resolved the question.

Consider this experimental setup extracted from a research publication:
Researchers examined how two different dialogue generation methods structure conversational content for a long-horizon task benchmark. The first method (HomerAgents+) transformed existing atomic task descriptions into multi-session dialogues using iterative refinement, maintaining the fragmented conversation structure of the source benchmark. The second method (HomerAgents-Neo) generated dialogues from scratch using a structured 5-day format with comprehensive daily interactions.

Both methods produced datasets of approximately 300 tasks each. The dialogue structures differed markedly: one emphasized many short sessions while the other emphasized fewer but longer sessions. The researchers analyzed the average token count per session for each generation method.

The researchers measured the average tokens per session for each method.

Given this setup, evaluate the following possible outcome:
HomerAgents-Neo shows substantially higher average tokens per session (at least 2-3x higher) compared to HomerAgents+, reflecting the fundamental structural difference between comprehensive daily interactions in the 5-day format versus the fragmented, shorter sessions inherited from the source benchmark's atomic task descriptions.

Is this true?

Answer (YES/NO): YES